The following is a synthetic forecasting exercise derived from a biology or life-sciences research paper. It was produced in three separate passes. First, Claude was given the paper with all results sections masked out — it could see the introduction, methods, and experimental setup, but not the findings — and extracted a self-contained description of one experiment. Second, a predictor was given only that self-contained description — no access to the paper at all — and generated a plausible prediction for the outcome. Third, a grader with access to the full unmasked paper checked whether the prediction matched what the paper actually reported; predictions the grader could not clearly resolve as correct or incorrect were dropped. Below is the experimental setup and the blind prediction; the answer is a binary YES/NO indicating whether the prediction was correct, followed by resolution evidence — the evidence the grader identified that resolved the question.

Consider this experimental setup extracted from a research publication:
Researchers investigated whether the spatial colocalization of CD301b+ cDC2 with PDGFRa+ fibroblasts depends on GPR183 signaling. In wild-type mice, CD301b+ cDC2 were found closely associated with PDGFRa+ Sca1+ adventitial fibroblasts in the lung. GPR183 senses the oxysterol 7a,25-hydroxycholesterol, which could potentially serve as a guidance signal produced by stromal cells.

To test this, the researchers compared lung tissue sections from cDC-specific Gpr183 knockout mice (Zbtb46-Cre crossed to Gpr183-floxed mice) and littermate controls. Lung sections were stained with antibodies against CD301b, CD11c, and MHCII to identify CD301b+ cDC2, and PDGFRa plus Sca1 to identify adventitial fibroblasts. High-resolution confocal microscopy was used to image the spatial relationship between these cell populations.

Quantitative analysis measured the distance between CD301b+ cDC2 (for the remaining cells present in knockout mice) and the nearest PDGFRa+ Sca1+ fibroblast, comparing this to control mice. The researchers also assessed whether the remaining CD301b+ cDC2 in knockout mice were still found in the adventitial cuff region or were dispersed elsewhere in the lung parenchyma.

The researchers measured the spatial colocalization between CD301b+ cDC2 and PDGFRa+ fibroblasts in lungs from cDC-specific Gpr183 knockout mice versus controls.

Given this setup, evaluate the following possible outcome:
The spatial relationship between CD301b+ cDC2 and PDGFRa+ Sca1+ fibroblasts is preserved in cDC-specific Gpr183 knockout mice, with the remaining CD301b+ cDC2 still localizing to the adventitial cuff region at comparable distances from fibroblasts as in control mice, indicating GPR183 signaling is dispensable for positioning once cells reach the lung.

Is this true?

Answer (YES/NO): NO